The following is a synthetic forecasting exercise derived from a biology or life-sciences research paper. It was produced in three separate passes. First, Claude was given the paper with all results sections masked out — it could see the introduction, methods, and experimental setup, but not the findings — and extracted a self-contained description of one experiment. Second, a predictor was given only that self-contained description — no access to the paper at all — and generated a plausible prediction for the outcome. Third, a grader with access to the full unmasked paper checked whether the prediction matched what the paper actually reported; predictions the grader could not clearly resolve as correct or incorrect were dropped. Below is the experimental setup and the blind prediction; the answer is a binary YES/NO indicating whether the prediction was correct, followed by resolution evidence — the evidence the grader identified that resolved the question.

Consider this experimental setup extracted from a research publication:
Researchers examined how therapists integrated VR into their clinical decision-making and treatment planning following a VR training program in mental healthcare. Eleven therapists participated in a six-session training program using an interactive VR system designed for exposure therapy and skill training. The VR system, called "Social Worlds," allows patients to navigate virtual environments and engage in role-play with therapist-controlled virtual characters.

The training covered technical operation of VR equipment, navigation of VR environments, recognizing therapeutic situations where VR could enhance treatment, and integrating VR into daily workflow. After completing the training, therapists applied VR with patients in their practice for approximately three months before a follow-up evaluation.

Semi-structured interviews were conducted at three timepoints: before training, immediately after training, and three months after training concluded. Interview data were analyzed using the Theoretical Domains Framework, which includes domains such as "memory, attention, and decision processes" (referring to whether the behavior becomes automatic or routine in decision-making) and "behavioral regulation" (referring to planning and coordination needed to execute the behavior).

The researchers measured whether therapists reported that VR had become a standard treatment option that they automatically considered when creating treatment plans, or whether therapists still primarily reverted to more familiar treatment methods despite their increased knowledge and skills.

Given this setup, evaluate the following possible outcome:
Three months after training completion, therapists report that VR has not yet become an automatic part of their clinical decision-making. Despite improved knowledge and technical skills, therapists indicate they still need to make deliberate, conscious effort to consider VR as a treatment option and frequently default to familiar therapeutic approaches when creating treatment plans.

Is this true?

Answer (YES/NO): YES